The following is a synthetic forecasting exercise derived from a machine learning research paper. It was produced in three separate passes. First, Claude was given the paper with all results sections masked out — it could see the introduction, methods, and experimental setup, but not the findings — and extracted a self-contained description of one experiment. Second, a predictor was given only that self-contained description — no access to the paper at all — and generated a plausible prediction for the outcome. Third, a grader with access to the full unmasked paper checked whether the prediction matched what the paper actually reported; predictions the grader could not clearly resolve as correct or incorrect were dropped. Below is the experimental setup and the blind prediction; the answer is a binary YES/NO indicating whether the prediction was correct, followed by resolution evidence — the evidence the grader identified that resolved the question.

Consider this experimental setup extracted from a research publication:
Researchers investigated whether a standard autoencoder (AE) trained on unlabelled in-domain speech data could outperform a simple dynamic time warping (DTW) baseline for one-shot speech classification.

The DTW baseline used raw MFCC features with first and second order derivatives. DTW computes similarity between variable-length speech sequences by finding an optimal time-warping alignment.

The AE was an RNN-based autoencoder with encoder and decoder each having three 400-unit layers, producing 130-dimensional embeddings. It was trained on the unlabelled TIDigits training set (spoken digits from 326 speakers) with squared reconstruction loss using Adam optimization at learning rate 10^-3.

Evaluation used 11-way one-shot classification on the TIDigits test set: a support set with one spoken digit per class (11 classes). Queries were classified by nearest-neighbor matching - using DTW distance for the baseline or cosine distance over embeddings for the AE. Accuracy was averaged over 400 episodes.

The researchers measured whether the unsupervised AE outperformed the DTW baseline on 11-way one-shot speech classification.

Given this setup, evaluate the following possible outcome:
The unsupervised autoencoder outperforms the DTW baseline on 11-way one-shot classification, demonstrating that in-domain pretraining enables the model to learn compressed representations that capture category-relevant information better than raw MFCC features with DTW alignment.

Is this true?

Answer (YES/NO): NO